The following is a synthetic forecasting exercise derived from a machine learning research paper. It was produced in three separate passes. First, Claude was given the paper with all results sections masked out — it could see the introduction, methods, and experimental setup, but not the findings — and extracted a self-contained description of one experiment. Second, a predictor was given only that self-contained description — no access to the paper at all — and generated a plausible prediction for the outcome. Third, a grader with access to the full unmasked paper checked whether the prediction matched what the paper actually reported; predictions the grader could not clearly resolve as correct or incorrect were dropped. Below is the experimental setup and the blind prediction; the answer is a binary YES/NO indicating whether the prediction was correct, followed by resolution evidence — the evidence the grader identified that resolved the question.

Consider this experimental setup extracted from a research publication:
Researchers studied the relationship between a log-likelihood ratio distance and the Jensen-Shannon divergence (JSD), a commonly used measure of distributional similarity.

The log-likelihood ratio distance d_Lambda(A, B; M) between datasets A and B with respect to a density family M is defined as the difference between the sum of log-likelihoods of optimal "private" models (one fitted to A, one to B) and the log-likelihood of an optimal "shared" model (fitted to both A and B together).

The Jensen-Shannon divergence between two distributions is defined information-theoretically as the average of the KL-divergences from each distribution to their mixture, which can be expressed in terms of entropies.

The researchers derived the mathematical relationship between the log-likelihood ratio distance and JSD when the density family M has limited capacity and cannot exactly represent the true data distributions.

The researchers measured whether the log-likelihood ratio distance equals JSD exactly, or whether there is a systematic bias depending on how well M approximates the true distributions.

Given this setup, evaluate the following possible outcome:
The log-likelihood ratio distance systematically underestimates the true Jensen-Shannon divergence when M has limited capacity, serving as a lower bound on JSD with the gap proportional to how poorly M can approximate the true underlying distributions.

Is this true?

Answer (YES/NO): NO